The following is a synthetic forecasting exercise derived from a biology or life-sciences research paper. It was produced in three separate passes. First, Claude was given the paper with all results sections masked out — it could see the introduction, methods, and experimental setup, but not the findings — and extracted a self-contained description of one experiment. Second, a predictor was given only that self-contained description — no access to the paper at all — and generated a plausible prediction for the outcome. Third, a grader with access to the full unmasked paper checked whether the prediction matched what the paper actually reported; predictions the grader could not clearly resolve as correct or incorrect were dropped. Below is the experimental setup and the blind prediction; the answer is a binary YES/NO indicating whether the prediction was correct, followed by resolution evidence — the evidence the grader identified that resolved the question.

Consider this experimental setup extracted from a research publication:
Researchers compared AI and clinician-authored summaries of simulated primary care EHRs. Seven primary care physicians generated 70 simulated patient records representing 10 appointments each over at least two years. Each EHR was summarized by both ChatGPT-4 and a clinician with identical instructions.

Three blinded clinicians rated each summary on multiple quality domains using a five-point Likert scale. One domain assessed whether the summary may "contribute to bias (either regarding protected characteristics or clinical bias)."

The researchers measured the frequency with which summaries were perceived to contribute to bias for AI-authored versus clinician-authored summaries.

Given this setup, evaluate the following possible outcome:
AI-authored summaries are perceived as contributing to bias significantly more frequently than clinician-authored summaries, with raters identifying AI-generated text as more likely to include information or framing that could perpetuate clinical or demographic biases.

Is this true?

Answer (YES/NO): NO